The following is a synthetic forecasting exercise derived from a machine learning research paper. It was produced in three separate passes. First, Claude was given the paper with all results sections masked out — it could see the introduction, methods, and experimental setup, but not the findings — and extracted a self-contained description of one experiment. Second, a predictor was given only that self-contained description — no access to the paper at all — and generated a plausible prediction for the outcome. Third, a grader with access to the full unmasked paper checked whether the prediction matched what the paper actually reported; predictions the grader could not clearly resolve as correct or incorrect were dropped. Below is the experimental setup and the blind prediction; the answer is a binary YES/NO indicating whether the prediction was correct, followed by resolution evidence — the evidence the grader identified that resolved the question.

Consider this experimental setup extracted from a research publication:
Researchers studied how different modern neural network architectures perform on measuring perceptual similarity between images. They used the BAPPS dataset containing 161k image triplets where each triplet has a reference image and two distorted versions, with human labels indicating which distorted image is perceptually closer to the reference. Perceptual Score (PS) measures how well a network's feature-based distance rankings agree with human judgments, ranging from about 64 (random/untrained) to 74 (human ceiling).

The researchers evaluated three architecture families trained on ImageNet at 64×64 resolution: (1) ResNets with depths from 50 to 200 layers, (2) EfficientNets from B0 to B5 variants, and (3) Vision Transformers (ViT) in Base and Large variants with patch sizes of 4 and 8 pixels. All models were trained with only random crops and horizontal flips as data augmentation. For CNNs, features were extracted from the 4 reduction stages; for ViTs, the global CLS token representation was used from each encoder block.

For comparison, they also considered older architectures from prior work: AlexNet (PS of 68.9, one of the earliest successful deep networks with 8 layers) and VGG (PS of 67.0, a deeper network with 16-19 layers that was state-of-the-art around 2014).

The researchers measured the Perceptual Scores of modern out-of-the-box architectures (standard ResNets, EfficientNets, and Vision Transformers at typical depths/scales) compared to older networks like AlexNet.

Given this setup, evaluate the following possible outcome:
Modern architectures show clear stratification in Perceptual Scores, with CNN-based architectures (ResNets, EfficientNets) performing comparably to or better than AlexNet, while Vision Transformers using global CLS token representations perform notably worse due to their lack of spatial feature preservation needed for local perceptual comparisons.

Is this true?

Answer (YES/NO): NO